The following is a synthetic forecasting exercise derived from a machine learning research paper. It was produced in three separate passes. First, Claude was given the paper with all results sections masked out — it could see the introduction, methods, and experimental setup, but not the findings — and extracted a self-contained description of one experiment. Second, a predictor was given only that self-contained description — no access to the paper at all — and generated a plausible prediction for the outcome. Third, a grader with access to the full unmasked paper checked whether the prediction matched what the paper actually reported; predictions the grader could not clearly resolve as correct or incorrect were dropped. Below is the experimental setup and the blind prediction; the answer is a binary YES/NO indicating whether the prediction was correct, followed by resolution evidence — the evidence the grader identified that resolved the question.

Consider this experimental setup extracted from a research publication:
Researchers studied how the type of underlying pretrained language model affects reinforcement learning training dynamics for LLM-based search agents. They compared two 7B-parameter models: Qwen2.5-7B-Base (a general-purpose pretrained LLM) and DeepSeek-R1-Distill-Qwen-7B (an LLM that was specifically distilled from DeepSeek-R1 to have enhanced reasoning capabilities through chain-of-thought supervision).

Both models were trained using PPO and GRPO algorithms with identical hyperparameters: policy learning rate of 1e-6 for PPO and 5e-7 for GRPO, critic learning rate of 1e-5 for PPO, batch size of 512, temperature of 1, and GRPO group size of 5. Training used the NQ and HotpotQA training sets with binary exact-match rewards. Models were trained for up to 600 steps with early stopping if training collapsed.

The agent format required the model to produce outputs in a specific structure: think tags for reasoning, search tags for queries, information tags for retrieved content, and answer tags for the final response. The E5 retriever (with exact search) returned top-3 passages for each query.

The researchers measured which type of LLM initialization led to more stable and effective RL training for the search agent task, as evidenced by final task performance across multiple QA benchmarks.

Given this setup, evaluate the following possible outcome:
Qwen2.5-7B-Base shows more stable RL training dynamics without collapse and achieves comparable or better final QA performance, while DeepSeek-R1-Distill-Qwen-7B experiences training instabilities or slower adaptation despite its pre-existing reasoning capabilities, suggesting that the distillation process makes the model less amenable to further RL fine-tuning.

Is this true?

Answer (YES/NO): YES